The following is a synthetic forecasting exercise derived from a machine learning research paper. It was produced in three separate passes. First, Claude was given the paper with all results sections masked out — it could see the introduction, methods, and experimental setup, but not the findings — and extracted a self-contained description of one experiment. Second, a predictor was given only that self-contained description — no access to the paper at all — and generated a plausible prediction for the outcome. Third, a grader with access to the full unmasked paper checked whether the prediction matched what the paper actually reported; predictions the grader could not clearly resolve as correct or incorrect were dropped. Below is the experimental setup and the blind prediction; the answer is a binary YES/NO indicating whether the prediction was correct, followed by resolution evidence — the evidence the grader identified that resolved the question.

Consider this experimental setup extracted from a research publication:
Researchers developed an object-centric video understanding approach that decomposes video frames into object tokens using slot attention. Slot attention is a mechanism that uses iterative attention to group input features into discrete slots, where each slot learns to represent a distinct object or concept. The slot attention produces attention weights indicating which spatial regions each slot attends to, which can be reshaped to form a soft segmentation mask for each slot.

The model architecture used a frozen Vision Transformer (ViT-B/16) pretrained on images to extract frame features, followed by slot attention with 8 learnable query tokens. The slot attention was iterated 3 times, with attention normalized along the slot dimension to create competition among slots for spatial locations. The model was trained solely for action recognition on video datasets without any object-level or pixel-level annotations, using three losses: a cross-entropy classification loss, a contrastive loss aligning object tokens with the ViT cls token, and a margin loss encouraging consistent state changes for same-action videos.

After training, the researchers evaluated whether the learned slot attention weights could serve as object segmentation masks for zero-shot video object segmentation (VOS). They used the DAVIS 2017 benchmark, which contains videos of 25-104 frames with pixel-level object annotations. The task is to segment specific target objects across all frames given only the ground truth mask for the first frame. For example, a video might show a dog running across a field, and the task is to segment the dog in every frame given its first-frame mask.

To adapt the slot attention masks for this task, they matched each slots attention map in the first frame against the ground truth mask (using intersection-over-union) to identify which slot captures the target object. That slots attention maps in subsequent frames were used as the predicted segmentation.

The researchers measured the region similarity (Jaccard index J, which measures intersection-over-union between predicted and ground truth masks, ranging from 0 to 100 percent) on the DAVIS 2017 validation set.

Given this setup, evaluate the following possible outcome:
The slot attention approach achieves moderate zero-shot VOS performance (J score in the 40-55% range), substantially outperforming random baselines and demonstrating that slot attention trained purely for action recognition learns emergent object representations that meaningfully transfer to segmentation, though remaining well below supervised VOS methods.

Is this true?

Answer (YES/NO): NO